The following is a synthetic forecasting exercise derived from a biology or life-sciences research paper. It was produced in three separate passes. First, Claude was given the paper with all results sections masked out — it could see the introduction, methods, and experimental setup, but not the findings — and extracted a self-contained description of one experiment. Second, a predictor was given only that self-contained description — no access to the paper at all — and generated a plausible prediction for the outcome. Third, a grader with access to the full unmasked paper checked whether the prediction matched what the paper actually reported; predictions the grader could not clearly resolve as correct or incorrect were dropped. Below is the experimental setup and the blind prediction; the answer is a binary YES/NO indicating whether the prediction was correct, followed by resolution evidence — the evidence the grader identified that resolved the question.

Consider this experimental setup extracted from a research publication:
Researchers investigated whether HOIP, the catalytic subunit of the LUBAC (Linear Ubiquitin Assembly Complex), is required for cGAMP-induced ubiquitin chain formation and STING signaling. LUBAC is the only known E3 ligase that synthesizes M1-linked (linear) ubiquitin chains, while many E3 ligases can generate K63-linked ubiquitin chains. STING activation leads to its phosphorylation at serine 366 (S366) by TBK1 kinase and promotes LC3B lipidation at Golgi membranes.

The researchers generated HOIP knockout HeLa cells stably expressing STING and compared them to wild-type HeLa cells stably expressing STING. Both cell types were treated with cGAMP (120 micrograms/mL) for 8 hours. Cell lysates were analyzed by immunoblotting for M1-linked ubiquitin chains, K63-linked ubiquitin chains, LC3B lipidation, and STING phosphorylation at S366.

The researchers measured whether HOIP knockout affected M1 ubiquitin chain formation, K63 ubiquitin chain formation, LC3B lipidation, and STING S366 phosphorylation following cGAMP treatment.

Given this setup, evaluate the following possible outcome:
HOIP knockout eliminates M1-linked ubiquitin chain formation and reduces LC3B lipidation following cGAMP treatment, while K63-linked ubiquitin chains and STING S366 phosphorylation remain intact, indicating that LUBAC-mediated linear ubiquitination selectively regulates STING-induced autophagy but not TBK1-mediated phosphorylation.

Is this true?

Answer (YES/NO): NO